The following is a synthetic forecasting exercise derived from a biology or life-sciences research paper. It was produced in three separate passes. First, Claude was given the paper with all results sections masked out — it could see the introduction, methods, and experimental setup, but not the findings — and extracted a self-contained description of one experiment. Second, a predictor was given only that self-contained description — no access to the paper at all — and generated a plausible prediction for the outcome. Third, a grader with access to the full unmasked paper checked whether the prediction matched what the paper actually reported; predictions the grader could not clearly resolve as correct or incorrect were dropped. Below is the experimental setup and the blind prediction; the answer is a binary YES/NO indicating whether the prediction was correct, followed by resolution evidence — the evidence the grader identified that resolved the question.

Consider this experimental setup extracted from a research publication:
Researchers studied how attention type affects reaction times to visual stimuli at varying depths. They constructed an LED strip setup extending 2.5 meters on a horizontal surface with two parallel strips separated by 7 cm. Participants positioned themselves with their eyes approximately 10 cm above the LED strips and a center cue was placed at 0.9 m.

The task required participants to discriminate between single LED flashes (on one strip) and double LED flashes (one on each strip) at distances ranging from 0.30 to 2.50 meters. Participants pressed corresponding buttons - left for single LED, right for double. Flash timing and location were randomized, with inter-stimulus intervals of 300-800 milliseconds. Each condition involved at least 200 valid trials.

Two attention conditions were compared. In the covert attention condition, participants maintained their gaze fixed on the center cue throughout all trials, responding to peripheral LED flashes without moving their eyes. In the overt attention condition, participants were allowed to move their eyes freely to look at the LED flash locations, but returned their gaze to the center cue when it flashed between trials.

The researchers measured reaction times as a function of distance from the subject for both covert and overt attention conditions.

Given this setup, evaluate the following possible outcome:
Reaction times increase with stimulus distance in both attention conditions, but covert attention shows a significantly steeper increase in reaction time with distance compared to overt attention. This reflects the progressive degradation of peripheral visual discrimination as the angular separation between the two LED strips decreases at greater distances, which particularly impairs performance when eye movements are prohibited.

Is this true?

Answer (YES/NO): NO